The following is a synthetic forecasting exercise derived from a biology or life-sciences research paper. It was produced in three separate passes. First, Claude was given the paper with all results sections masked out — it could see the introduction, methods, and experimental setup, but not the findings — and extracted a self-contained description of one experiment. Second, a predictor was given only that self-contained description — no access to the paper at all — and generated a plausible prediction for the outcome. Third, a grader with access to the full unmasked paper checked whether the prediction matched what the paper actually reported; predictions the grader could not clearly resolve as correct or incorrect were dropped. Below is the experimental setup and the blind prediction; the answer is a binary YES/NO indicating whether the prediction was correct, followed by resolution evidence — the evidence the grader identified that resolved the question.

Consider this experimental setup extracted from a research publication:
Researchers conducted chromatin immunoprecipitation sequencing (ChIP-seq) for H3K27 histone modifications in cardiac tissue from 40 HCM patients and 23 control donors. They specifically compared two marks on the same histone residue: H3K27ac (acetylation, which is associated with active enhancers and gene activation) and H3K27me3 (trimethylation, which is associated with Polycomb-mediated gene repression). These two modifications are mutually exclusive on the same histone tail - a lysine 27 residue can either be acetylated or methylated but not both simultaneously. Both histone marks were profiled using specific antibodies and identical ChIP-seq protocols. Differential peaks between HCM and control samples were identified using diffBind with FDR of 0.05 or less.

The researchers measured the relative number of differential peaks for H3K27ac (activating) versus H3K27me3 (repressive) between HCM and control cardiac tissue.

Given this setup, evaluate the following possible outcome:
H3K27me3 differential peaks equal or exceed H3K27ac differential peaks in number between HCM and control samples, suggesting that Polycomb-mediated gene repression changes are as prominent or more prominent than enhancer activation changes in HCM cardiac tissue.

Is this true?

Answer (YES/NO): NO